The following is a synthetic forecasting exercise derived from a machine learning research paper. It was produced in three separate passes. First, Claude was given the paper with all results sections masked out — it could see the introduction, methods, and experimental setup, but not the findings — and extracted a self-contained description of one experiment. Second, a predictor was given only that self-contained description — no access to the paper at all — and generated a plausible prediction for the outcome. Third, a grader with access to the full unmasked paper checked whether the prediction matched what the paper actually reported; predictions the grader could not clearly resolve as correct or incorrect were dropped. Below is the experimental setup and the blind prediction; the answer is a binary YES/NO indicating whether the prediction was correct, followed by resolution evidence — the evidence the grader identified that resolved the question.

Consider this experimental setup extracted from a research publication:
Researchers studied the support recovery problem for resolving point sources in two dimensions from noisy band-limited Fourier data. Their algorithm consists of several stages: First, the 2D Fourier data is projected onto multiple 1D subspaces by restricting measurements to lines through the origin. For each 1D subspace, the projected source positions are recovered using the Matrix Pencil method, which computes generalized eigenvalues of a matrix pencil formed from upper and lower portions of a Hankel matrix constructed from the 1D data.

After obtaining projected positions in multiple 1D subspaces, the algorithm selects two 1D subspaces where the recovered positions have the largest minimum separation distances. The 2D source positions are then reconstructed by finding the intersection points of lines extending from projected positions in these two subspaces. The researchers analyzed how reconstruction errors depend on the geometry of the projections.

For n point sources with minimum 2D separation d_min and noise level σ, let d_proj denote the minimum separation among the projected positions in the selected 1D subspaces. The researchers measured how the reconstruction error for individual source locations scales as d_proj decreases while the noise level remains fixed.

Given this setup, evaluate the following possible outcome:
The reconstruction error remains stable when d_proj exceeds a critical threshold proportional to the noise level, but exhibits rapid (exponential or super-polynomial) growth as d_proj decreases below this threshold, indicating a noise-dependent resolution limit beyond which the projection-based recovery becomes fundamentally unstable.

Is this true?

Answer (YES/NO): NO